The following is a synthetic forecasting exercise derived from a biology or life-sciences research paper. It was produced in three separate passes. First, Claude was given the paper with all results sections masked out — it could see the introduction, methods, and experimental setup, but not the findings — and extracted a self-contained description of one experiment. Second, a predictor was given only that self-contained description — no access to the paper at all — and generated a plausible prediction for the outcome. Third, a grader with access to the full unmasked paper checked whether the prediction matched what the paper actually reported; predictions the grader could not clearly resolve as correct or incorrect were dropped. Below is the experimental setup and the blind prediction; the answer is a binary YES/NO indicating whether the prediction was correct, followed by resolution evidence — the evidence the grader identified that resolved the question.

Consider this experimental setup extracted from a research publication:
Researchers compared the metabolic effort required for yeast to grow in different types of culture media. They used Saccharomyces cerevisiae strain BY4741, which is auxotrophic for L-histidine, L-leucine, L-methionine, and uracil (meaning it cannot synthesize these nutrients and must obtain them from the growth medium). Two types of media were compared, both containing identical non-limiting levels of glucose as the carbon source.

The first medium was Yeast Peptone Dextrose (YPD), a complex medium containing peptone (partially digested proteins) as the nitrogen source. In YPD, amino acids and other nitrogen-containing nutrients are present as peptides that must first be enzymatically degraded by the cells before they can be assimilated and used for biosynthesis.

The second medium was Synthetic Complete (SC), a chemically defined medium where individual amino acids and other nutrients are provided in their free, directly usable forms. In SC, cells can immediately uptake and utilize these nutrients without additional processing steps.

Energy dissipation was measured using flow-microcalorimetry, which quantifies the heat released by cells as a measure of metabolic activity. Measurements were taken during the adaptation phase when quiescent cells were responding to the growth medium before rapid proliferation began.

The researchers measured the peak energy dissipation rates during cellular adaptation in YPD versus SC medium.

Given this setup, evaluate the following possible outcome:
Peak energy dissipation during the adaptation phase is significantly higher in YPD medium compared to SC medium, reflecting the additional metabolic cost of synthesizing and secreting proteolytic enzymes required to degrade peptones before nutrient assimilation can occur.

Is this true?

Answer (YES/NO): NO